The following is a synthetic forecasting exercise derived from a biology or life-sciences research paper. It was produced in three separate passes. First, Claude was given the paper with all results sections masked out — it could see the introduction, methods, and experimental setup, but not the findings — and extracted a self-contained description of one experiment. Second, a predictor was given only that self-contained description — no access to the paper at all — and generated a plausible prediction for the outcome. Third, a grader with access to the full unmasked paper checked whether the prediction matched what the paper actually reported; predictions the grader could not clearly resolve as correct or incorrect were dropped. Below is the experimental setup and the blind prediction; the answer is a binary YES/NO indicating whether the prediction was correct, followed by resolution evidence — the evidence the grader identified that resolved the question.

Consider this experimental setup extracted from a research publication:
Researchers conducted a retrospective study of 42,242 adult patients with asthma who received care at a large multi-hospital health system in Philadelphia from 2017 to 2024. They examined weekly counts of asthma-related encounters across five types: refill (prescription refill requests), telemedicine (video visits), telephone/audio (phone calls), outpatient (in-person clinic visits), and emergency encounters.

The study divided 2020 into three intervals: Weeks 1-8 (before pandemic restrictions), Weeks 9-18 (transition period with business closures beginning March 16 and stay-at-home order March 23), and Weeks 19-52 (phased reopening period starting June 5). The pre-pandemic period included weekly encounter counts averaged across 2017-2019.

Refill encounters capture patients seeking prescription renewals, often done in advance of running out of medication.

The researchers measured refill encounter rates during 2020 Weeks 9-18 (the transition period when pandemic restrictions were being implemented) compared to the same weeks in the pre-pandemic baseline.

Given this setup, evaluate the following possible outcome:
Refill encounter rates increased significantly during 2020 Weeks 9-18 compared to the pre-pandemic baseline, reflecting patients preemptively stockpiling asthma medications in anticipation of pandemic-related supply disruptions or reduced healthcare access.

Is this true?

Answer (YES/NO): YES